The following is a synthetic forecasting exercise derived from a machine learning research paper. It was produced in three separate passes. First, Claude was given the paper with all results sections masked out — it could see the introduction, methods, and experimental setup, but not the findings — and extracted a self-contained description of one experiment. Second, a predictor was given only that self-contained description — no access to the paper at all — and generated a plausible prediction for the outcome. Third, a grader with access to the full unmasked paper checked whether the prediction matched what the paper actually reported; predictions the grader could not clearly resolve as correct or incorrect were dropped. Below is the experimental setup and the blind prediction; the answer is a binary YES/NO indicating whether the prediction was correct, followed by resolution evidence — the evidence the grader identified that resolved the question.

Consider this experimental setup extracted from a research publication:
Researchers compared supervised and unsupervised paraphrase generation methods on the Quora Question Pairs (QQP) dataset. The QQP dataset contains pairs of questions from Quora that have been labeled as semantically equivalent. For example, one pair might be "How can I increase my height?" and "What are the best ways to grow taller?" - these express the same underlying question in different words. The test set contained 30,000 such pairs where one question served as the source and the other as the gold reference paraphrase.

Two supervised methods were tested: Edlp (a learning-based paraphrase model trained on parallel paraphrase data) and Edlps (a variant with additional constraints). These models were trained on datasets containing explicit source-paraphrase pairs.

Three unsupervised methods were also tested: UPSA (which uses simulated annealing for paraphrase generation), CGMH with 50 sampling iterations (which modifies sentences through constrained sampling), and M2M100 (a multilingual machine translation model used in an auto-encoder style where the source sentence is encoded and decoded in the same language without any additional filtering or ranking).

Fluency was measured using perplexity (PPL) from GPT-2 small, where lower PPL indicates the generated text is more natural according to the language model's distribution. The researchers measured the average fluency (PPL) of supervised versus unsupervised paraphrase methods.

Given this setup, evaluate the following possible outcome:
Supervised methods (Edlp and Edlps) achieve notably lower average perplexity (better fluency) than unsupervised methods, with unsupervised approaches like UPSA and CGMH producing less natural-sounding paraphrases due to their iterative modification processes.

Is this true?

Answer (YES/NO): NO